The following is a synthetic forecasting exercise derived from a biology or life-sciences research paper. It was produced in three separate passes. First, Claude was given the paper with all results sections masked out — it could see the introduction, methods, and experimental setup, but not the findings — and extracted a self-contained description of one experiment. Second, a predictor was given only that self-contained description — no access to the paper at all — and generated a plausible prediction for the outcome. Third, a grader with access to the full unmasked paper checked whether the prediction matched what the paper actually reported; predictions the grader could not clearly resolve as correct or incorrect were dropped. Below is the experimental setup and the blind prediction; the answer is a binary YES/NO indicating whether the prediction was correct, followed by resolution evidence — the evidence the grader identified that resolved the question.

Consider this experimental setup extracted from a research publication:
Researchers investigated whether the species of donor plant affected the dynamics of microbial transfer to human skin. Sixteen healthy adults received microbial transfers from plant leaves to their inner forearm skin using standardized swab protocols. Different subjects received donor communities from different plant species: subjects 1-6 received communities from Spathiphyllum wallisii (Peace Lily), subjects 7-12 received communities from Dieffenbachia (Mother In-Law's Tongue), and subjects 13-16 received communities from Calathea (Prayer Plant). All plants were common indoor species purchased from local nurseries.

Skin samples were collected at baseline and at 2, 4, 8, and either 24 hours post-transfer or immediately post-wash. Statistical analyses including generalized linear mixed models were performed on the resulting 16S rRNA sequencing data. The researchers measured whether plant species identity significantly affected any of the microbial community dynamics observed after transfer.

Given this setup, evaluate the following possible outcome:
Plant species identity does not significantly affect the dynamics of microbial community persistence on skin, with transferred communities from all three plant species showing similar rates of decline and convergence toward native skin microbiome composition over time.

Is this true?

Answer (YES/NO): YES